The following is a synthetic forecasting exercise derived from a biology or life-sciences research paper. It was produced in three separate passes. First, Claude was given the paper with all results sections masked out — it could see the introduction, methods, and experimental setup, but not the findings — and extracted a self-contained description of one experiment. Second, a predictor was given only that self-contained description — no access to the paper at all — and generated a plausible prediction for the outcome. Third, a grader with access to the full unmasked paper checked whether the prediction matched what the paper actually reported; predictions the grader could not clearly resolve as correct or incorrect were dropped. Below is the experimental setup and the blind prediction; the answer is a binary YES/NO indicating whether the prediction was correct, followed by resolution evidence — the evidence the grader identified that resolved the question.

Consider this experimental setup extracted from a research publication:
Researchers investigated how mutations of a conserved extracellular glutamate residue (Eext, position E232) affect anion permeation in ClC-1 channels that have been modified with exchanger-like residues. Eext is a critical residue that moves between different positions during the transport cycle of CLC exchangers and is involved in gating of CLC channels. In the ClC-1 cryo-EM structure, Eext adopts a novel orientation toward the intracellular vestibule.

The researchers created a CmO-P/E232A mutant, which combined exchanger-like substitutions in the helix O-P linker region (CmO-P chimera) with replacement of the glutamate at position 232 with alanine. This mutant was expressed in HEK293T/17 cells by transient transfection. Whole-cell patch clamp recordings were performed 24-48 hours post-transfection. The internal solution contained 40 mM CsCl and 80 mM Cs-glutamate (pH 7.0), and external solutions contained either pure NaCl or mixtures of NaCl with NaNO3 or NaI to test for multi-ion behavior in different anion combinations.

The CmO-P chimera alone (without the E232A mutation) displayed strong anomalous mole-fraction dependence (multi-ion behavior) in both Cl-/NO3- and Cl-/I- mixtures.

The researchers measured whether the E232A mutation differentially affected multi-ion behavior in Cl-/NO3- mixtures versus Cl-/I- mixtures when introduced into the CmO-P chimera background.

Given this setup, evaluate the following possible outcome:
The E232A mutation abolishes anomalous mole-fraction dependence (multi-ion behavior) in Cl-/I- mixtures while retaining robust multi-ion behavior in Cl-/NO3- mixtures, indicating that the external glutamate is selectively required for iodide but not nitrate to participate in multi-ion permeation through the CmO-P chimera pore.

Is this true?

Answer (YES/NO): YES